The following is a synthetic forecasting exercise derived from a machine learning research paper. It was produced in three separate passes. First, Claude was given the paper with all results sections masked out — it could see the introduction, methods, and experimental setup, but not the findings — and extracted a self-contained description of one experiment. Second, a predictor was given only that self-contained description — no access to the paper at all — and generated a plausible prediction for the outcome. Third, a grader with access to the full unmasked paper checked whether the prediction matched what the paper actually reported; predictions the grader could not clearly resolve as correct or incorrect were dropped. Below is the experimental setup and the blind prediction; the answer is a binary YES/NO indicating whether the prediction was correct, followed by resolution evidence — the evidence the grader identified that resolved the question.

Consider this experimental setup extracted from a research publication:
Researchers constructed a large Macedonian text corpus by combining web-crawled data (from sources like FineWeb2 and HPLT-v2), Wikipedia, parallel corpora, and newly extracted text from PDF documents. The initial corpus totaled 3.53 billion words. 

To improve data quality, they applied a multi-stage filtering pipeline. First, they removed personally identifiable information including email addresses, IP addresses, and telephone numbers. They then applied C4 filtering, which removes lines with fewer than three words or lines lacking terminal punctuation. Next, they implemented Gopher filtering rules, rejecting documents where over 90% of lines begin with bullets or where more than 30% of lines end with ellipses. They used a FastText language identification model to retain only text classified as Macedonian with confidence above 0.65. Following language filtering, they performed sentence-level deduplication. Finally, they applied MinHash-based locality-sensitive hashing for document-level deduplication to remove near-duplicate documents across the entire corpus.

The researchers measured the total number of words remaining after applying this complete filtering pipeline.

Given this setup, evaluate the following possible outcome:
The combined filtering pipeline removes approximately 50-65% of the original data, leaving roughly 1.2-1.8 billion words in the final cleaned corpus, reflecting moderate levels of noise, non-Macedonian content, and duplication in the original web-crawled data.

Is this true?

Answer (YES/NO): YES